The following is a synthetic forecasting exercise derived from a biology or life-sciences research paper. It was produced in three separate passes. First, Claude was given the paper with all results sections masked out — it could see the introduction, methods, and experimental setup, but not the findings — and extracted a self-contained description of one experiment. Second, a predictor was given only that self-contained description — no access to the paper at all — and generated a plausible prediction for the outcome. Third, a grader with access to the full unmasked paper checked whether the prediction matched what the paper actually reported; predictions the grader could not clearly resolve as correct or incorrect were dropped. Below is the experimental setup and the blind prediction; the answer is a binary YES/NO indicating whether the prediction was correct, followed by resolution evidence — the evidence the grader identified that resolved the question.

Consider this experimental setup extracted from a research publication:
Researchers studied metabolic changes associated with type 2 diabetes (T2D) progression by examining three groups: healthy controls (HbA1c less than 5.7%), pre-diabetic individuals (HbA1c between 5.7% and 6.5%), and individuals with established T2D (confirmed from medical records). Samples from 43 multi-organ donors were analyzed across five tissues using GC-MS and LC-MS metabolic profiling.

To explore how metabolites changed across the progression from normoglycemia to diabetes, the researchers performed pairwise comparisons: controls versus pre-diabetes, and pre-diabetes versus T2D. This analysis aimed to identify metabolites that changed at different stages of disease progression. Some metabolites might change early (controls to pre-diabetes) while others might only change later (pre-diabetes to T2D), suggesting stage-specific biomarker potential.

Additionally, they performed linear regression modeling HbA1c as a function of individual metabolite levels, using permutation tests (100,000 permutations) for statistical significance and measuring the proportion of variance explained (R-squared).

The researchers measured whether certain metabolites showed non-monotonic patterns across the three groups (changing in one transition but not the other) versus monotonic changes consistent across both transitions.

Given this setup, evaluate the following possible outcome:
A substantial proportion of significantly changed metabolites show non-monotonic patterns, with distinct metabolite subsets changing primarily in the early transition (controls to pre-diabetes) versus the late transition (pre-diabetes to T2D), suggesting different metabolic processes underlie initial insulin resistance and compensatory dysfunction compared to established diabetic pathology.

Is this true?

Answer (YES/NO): YES